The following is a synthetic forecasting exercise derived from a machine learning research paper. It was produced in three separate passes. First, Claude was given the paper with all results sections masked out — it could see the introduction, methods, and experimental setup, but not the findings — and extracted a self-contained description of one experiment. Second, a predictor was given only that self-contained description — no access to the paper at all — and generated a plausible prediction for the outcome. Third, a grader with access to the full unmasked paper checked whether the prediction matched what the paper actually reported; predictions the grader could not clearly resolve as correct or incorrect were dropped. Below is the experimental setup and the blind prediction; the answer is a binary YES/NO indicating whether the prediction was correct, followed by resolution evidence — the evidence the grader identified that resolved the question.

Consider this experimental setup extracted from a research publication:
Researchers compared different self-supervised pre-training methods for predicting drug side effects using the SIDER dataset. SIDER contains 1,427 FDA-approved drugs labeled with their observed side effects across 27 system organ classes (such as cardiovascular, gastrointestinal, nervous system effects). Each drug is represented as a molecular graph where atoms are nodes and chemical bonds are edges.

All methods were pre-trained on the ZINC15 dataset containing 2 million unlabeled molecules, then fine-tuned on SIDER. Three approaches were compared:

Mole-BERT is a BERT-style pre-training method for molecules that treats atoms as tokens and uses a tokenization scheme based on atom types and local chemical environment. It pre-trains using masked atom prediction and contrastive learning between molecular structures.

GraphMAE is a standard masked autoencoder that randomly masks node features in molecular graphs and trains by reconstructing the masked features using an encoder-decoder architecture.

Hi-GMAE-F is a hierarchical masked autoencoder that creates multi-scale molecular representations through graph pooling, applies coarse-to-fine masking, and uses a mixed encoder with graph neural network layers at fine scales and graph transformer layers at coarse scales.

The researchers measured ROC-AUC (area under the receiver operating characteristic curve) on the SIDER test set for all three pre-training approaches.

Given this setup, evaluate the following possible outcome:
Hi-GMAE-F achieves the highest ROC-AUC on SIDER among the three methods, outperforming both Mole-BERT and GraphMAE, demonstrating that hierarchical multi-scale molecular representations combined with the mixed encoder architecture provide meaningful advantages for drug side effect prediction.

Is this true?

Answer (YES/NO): NO